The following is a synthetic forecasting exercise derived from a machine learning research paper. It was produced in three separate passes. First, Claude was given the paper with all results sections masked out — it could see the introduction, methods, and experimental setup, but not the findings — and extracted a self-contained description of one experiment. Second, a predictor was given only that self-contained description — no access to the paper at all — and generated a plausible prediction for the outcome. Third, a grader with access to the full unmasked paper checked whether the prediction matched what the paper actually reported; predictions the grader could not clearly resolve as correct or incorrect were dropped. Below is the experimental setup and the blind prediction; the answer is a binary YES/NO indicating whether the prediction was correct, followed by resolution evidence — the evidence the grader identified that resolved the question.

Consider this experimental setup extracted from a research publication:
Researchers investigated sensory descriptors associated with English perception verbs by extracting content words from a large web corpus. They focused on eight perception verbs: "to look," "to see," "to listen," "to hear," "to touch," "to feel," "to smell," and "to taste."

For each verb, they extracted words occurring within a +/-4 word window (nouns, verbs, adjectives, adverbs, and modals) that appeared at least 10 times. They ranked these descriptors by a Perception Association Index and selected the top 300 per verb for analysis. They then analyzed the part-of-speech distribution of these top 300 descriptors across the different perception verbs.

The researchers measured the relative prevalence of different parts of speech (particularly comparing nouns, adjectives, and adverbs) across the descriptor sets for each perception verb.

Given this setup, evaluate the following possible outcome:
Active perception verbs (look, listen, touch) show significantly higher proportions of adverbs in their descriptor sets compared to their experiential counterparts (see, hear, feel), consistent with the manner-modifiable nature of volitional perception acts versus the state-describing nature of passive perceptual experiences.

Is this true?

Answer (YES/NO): NO